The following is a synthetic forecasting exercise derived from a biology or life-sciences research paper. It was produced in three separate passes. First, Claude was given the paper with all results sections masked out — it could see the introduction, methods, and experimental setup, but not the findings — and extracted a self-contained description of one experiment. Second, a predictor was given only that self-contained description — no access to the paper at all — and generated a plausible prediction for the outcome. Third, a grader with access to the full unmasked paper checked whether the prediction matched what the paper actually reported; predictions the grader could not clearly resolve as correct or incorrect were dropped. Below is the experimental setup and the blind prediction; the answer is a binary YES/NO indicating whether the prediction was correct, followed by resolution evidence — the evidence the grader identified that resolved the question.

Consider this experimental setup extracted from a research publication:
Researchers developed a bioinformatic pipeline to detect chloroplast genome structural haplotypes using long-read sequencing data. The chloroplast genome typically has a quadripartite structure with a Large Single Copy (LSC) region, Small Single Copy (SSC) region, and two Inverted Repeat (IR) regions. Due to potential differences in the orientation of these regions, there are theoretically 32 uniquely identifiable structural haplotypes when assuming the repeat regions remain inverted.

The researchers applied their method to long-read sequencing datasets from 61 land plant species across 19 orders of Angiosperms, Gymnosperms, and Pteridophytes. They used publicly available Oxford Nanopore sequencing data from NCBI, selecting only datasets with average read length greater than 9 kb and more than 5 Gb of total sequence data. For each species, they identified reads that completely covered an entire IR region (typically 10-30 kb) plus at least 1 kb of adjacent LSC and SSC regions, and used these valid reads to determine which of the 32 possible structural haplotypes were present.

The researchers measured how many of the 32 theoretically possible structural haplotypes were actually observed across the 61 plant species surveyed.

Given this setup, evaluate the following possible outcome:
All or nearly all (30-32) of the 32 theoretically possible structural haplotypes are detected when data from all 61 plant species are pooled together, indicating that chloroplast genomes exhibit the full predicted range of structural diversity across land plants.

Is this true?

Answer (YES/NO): NO